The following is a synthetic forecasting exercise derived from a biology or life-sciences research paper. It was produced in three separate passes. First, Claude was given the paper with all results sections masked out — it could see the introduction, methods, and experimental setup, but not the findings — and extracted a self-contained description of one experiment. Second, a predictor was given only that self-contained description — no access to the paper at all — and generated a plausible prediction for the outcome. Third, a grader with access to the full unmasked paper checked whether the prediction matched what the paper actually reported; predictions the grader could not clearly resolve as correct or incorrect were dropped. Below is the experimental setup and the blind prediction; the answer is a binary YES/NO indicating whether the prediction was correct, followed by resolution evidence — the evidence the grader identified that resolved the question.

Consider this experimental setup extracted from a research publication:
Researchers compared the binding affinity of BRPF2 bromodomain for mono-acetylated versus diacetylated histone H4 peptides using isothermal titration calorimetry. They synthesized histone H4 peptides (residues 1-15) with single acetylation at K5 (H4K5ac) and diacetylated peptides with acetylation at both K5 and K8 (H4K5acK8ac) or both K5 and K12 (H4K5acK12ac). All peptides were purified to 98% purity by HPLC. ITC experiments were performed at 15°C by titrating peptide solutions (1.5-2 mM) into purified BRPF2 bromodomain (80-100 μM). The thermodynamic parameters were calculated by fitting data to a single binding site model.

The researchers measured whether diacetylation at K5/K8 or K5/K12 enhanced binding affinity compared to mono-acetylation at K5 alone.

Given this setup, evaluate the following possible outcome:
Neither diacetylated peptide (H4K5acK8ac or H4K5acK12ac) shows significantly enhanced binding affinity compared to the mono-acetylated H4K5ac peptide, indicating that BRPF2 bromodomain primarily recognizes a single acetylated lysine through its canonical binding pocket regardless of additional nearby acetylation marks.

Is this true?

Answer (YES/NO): YES